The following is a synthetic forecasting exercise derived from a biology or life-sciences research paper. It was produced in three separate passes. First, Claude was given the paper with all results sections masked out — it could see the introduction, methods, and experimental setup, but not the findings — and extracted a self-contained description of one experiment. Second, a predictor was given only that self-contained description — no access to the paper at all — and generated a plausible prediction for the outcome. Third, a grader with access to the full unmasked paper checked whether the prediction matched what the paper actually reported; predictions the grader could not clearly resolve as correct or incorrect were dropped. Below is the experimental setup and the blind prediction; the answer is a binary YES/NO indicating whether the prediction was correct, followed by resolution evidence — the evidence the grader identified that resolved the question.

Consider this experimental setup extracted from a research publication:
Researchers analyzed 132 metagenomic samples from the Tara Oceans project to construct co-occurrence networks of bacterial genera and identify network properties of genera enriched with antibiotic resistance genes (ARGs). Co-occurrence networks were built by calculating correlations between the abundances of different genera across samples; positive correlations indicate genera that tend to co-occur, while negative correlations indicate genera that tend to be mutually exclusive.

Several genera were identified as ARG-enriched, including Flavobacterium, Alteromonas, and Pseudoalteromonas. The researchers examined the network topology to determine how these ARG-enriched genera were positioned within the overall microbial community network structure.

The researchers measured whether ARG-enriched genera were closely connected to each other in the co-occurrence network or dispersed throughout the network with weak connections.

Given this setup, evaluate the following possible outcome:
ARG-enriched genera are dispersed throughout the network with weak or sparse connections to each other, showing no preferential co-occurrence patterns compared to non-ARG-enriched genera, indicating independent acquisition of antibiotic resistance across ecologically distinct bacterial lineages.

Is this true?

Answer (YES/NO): NO